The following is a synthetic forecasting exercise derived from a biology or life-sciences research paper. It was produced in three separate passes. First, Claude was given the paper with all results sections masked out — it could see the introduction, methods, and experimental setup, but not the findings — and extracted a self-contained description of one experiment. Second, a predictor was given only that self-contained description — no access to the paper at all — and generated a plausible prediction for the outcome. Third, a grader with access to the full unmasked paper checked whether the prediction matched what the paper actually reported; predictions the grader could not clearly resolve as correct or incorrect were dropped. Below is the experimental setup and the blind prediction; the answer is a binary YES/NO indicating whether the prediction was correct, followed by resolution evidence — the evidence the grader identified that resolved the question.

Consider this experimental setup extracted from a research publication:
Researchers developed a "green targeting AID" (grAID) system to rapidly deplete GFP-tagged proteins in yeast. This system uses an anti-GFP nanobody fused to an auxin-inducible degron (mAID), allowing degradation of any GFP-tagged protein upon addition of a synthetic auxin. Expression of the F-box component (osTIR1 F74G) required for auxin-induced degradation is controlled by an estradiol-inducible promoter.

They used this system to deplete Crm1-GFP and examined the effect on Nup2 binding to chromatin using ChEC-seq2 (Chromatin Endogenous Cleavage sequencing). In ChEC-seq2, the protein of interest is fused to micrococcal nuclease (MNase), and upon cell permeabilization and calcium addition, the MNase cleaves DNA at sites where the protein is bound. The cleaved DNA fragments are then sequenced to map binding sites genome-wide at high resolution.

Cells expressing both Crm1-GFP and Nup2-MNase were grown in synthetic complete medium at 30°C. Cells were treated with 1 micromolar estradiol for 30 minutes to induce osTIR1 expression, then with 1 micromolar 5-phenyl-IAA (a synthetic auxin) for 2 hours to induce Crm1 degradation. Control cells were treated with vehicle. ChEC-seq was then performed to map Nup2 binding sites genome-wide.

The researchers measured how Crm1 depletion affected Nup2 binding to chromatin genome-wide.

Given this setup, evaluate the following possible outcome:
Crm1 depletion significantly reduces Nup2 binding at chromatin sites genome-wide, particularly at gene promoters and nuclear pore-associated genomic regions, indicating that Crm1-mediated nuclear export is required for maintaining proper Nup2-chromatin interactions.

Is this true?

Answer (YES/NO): NO